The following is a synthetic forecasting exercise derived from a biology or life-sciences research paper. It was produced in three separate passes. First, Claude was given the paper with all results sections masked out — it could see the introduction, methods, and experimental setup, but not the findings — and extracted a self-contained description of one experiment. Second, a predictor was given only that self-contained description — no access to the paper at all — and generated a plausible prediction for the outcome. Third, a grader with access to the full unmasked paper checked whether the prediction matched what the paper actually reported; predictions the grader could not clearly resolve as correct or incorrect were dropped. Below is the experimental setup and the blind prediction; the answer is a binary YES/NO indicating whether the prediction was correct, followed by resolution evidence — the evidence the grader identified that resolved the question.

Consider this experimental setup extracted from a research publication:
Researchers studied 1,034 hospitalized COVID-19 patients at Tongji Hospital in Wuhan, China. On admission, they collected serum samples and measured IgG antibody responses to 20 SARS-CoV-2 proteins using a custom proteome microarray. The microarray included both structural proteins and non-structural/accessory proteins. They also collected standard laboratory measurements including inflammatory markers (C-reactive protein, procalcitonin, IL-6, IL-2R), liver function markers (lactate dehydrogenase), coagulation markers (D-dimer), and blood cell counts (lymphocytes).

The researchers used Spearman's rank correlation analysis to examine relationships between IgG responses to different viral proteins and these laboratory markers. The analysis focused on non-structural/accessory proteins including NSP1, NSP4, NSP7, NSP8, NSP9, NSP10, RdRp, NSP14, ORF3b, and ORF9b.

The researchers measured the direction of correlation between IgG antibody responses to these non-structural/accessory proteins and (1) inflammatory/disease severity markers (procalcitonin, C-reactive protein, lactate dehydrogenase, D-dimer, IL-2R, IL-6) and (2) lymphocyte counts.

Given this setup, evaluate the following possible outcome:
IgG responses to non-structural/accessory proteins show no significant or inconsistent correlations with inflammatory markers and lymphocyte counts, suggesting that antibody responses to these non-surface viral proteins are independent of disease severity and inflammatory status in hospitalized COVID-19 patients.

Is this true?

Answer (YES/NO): NO